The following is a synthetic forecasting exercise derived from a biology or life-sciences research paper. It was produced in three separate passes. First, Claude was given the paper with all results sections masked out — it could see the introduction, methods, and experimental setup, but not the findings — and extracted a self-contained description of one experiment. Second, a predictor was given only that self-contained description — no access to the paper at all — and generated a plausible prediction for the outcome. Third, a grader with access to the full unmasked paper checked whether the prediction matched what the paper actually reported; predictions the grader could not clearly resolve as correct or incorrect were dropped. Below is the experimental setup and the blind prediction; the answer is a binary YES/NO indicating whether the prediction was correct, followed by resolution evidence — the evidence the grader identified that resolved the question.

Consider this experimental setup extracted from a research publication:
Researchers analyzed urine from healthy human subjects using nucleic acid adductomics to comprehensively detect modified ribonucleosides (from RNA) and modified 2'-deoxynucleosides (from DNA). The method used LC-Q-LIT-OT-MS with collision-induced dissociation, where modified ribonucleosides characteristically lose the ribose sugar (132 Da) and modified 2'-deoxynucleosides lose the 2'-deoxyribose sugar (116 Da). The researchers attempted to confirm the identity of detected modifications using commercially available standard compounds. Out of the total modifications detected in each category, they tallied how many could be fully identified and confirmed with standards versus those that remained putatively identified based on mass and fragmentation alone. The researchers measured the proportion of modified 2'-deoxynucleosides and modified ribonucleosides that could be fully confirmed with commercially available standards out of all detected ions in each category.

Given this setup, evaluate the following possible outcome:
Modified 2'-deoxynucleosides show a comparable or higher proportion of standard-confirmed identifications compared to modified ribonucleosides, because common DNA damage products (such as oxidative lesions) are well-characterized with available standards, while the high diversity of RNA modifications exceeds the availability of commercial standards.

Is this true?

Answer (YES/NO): NO